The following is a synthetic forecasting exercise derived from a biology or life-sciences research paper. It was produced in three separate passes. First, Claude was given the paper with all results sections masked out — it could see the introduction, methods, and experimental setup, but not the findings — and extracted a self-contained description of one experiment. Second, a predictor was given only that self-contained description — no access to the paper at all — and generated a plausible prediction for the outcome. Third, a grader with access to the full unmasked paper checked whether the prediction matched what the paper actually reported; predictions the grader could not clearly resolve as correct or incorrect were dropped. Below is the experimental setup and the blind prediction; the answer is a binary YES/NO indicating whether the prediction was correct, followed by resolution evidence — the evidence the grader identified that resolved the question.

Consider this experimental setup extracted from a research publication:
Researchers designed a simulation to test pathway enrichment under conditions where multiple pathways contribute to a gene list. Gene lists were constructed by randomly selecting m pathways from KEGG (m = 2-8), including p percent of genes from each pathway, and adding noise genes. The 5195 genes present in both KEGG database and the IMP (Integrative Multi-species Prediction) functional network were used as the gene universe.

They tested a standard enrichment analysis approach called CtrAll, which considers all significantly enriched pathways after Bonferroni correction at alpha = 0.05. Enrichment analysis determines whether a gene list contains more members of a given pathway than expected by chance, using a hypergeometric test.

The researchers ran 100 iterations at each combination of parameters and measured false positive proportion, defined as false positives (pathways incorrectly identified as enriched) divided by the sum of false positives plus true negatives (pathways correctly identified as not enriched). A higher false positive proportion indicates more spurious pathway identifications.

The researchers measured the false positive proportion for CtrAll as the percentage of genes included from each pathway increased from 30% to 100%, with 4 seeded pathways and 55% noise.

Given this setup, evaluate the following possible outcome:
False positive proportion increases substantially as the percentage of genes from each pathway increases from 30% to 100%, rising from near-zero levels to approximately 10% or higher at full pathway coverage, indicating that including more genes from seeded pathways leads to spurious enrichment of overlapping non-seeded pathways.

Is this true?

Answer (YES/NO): NO